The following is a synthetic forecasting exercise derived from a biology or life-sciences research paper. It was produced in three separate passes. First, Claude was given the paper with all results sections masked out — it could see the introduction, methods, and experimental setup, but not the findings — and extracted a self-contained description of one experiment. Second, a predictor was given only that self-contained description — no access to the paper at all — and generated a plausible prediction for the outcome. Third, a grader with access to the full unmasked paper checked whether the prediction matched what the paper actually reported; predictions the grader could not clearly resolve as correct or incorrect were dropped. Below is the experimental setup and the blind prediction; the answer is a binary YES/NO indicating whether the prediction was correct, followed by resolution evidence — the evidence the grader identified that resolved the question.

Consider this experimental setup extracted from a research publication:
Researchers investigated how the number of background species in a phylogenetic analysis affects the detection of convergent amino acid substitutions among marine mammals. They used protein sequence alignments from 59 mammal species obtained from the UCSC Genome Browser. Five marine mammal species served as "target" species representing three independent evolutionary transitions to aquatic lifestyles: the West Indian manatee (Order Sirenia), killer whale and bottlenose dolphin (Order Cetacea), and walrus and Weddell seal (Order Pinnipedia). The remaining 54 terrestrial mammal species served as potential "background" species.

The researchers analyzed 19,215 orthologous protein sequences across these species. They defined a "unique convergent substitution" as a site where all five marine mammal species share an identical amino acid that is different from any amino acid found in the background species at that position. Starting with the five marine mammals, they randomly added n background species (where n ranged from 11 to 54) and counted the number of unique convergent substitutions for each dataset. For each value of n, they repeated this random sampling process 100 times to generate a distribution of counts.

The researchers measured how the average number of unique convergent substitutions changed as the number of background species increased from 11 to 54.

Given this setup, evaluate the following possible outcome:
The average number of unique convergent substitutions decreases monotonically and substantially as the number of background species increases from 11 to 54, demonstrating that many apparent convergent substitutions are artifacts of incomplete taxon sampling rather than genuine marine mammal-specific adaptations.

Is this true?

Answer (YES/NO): YES